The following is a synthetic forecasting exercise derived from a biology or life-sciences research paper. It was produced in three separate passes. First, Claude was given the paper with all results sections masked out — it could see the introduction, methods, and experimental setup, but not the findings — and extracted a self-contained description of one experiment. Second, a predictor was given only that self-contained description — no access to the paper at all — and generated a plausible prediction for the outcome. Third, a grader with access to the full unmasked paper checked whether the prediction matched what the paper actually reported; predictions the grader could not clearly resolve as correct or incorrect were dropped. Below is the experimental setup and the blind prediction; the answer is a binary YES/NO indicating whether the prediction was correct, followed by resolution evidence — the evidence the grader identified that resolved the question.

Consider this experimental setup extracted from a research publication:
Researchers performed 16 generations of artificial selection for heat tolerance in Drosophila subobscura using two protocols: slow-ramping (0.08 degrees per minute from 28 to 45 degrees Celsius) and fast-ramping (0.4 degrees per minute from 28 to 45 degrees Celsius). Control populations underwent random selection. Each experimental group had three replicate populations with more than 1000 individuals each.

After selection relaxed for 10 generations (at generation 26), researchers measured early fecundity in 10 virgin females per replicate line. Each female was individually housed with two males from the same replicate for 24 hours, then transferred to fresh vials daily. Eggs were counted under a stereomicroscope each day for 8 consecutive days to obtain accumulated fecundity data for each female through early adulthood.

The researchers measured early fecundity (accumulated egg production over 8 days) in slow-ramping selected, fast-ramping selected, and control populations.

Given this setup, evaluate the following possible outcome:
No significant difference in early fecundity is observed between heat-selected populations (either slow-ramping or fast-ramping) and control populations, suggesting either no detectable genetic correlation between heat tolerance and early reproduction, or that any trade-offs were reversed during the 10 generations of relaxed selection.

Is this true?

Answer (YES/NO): NO